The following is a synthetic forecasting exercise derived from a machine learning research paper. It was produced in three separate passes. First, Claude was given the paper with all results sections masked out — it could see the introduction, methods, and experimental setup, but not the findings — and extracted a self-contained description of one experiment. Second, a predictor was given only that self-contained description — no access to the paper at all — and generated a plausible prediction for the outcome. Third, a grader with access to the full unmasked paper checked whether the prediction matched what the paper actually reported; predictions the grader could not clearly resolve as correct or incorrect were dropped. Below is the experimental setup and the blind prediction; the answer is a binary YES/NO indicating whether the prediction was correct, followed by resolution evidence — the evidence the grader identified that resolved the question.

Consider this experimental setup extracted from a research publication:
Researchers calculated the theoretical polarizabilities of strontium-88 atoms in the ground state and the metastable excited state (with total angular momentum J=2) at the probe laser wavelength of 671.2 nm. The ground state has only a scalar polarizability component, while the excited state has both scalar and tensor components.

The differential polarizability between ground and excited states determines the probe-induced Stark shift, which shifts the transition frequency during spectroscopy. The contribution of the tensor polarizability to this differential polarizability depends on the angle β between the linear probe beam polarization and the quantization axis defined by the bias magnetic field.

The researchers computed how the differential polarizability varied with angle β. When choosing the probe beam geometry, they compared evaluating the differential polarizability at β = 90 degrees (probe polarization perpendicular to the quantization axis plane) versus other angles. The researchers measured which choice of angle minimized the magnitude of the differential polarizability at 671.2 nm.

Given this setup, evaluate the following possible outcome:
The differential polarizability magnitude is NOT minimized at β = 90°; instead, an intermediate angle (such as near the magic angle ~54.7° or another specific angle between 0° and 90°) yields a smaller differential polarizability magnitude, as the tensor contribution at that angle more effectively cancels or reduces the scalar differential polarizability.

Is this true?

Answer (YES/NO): NO